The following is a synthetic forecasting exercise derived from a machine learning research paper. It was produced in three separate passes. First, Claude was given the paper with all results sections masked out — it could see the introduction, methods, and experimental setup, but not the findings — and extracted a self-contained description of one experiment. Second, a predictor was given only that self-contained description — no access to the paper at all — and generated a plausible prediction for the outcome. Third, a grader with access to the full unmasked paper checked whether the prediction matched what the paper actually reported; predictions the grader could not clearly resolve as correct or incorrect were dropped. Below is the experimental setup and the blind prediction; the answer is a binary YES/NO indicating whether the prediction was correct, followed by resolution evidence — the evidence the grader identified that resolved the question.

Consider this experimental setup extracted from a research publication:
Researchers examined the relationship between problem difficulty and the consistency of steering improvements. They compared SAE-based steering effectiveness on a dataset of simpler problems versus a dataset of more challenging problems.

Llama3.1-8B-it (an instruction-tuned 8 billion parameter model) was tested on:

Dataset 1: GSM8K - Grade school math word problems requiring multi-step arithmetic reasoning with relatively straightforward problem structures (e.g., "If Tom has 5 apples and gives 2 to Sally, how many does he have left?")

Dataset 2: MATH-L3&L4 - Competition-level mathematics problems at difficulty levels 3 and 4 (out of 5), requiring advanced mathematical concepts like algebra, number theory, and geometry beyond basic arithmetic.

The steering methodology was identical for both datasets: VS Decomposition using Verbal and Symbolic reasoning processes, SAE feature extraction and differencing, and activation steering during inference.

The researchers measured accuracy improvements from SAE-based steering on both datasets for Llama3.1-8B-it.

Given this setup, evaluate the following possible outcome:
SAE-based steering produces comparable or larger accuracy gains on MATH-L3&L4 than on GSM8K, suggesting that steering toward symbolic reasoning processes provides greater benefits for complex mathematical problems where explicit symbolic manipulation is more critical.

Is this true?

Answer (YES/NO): NO